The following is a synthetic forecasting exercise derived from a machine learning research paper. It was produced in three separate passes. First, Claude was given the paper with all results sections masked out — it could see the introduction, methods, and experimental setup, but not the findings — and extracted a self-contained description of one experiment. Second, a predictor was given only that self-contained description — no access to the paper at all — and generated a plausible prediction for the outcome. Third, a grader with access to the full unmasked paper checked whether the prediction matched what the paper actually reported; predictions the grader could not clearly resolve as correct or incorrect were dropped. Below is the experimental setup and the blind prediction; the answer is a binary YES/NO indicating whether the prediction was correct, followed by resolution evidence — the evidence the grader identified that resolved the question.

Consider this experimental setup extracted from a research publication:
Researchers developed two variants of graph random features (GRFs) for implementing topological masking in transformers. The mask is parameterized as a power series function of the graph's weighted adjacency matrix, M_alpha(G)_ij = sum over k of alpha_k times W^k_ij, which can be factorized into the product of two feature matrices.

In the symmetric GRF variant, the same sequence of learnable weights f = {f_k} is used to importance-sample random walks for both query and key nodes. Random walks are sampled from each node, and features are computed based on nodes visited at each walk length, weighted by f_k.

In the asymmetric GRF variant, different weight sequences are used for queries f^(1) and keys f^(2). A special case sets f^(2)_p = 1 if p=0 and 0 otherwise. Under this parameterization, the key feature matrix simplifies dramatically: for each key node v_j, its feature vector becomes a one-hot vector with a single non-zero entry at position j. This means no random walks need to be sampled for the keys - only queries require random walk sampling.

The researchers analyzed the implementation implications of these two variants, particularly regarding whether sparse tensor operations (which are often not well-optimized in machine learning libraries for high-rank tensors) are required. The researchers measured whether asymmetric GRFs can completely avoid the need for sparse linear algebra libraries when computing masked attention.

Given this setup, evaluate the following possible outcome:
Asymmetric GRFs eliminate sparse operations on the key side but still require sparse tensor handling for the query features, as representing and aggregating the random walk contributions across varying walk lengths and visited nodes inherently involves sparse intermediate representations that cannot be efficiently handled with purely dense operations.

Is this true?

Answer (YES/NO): NO